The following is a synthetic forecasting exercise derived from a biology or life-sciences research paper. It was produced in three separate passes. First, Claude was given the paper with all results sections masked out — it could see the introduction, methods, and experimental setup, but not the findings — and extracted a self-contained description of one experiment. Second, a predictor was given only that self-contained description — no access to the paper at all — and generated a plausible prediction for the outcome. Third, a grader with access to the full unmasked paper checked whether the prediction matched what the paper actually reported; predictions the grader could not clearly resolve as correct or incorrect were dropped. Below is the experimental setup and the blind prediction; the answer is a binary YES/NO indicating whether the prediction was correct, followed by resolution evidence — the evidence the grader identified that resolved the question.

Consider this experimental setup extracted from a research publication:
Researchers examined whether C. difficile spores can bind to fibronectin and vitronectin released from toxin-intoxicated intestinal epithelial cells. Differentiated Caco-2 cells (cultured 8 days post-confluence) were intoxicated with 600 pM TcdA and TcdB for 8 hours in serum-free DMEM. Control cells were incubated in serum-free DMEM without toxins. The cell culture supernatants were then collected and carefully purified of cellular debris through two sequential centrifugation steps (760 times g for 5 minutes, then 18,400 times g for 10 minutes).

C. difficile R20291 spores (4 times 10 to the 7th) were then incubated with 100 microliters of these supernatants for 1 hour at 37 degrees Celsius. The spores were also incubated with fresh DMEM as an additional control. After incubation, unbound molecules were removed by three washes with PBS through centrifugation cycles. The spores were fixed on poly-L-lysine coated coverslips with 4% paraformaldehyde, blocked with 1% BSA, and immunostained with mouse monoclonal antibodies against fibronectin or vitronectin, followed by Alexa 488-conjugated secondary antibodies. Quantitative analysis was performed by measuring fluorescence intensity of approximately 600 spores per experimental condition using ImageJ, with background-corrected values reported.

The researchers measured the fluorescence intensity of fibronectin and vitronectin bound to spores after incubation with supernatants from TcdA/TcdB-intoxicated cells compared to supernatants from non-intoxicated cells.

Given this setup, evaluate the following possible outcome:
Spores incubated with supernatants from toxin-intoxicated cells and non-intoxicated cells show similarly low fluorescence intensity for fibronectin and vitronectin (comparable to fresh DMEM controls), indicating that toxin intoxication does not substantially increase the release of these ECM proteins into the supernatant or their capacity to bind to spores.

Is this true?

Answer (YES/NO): NO